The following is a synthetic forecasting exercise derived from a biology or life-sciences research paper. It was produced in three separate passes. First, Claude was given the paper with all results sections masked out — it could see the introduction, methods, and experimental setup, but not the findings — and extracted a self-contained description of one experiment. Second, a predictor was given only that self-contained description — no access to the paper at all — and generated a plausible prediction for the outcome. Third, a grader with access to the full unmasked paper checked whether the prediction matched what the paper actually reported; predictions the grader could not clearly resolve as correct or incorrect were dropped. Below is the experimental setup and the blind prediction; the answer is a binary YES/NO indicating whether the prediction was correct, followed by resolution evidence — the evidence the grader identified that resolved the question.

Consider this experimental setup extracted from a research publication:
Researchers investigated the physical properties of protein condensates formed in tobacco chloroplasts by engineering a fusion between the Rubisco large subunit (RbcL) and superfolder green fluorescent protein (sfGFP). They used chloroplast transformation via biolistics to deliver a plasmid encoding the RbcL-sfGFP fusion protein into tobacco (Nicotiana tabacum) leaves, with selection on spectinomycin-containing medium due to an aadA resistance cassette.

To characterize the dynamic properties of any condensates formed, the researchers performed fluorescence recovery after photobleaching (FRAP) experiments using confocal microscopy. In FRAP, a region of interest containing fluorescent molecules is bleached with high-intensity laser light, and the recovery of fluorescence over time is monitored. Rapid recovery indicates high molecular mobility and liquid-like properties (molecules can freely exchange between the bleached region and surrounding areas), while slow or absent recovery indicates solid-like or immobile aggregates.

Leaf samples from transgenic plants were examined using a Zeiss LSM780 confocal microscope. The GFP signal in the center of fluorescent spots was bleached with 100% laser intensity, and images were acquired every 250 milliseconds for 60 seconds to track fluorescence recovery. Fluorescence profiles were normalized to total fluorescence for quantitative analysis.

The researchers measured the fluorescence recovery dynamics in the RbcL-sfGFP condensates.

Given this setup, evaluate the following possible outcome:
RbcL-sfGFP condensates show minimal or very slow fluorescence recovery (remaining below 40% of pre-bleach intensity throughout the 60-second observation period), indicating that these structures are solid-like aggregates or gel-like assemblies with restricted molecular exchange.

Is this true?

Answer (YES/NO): NO